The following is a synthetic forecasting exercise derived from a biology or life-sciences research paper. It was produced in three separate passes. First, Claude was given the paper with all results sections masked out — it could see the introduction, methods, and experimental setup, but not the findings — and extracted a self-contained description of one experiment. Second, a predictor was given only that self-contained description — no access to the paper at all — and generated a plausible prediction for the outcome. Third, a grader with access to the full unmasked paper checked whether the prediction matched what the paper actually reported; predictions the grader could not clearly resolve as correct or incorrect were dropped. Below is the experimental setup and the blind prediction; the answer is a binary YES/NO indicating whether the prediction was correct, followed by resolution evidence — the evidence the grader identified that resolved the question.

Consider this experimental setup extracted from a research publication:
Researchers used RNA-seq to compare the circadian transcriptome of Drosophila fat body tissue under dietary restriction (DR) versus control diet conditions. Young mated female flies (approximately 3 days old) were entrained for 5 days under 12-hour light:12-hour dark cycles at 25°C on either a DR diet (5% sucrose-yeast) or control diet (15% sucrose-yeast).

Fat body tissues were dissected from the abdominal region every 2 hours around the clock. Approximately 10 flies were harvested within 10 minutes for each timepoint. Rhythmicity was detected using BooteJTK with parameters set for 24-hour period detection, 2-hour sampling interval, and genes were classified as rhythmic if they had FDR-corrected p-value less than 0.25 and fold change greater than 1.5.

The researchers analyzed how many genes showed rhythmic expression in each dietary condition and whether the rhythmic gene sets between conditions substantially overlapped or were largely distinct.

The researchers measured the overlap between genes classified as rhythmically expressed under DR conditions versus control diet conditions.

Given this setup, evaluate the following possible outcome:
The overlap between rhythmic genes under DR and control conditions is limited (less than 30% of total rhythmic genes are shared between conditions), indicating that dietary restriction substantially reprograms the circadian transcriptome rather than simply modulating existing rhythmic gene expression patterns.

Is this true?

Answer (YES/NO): YES